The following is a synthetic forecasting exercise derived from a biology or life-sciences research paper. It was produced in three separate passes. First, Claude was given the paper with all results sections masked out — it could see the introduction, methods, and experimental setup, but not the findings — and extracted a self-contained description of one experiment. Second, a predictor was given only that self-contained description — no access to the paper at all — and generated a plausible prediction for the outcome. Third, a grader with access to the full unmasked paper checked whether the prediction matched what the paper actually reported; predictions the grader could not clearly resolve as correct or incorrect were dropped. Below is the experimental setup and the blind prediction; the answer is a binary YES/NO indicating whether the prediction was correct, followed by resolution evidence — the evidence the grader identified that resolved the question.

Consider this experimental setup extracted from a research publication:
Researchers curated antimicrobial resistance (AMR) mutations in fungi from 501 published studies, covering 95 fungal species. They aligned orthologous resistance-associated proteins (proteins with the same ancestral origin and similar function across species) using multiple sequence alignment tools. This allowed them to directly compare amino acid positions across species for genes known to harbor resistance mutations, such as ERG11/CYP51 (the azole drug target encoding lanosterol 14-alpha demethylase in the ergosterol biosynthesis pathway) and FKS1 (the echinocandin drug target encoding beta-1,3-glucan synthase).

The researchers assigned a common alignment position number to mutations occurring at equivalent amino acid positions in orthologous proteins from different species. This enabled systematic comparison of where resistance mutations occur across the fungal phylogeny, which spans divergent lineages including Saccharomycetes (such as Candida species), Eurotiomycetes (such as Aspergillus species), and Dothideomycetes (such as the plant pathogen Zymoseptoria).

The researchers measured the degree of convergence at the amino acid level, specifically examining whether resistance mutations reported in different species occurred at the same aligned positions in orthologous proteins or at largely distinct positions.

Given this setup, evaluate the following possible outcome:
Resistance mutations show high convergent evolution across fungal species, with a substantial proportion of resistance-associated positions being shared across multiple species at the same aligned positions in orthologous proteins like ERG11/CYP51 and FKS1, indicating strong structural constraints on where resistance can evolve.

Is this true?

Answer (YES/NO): YES